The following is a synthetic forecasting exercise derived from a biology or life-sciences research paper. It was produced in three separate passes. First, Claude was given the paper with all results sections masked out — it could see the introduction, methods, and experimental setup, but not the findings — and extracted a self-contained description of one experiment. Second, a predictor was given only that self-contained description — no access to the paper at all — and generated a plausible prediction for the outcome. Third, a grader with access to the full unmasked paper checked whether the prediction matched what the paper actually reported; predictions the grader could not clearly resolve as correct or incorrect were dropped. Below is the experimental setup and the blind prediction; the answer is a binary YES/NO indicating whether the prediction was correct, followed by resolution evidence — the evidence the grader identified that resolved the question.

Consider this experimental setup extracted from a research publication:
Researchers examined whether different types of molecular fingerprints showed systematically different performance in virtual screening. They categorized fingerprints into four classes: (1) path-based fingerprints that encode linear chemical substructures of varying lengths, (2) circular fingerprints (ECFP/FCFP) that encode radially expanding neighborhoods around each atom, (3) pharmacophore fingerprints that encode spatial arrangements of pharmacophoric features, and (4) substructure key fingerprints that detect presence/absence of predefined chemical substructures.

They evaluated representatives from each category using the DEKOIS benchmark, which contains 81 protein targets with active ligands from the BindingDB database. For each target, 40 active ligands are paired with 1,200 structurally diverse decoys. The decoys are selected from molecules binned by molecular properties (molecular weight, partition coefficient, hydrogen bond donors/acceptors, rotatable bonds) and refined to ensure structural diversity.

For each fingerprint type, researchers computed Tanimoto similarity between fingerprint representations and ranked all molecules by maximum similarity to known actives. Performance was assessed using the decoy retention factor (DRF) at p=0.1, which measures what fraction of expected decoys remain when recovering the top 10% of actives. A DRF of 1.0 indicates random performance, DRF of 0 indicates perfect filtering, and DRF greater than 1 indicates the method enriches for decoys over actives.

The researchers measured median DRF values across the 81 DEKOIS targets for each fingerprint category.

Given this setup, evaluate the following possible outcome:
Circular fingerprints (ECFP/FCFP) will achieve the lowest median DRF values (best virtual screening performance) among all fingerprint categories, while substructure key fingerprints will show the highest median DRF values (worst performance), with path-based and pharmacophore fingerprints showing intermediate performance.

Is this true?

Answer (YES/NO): NO